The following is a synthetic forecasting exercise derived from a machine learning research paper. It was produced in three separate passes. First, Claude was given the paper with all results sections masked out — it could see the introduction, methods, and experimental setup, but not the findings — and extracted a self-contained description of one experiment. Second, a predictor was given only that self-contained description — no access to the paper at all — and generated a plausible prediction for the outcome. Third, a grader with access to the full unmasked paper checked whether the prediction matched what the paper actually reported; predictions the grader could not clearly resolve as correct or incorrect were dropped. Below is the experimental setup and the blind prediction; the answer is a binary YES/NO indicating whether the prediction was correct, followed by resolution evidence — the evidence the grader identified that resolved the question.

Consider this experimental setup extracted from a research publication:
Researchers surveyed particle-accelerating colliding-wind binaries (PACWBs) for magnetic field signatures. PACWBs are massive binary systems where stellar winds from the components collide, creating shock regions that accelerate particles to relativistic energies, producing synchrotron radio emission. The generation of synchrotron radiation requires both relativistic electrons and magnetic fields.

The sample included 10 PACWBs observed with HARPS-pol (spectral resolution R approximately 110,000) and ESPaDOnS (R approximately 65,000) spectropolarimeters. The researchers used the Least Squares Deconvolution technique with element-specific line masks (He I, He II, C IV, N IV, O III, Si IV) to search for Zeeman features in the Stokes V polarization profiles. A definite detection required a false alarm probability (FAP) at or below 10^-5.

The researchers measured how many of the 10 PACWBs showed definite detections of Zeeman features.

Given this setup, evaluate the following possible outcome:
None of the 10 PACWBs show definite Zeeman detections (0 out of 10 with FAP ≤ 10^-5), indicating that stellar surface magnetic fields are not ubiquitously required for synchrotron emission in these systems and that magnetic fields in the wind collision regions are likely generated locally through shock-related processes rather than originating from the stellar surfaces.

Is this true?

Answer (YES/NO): NO